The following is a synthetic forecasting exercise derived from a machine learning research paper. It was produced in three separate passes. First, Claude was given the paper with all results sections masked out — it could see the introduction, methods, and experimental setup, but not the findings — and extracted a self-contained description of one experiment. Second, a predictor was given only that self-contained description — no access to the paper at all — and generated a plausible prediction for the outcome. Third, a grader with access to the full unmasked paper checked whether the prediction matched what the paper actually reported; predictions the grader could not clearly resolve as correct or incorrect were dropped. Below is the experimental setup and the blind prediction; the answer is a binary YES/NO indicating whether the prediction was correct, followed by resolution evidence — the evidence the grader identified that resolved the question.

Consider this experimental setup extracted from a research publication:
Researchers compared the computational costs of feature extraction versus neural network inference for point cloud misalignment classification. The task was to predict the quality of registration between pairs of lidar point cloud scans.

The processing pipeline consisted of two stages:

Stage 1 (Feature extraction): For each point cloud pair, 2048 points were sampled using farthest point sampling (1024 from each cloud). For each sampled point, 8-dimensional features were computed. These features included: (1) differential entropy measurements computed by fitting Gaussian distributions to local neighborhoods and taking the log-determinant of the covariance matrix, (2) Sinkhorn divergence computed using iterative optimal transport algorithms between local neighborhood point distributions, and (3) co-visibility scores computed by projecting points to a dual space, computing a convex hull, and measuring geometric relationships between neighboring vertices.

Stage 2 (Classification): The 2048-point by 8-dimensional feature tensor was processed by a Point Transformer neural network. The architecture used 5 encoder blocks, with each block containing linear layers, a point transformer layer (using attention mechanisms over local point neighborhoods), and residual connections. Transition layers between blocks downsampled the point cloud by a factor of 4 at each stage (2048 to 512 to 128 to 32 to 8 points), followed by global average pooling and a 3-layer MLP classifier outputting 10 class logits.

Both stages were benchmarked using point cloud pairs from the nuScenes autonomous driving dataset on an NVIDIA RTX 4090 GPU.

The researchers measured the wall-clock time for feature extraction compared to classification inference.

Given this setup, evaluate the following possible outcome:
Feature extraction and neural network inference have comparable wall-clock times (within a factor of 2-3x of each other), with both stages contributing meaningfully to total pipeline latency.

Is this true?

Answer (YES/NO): NO